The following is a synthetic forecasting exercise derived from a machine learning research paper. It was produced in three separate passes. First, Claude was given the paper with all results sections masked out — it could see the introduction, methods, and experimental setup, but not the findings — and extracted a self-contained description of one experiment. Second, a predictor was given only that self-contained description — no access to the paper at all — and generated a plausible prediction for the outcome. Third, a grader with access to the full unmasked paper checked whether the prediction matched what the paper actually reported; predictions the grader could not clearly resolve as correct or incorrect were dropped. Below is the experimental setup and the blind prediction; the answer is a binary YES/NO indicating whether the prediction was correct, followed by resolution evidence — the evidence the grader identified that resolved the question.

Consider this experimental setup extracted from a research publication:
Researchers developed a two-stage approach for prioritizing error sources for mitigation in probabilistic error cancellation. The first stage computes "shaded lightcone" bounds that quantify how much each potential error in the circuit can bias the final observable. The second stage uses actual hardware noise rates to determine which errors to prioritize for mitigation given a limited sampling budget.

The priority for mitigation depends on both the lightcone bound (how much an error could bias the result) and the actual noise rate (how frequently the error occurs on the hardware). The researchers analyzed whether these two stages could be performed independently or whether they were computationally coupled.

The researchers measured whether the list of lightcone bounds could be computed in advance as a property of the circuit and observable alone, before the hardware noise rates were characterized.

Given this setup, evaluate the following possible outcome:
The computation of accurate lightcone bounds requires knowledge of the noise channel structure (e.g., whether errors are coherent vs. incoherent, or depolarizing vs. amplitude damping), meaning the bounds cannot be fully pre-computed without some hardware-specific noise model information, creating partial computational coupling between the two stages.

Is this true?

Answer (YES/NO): NO